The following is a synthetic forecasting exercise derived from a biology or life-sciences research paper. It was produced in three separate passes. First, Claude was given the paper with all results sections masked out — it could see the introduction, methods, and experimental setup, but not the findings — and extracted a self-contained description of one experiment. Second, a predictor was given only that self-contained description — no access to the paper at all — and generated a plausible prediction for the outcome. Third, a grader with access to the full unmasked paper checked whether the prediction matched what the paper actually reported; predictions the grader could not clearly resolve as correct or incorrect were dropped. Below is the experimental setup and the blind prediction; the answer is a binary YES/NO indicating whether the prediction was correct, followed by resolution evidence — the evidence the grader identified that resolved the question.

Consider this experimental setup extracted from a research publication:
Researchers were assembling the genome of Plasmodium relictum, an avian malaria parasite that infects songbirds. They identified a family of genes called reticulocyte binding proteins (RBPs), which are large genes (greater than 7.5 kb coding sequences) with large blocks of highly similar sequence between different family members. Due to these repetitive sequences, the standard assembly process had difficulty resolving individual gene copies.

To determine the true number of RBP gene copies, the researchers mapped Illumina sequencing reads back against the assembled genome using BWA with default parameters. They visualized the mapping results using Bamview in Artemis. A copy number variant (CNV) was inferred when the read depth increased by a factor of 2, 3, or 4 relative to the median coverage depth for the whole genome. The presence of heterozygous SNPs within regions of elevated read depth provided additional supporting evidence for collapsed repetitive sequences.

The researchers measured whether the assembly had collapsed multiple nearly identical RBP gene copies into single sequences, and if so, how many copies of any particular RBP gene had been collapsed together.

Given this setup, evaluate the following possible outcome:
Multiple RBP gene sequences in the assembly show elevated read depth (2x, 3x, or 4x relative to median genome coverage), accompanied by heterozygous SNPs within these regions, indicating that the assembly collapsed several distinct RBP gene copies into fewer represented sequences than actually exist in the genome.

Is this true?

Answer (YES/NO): NO